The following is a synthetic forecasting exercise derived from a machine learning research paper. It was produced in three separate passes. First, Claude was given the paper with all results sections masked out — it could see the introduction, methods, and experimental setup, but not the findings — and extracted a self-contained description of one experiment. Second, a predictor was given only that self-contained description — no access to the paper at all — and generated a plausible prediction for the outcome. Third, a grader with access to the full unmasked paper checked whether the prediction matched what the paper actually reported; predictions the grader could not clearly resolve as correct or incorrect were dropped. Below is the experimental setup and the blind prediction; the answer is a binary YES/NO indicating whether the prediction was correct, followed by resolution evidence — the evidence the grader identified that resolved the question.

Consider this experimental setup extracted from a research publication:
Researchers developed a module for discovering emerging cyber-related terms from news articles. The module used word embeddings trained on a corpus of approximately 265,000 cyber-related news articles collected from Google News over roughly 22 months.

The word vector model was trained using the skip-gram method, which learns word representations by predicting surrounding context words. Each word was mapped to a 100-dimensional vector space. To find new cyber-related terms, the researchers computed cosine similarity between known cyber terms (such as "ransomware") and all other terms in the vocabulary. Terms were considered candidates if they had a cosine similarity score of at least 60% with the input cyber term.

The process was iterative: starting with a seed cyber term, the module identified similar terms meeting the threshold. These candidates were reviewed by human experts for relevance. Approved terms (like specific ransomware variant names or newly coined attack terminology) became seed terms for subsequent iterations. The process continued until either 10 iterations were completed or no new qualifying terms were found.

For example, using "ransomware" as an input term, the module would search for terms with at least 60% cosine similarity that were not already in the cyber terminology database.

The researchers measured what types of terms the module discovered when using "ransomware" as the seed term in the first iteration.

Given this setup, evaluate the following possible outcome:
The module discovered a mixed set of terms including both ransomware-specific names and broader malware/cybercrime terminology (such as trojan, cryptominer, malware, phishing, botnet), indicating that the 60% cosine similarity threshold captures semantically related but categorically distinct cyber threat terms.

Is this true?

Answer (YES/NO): NO